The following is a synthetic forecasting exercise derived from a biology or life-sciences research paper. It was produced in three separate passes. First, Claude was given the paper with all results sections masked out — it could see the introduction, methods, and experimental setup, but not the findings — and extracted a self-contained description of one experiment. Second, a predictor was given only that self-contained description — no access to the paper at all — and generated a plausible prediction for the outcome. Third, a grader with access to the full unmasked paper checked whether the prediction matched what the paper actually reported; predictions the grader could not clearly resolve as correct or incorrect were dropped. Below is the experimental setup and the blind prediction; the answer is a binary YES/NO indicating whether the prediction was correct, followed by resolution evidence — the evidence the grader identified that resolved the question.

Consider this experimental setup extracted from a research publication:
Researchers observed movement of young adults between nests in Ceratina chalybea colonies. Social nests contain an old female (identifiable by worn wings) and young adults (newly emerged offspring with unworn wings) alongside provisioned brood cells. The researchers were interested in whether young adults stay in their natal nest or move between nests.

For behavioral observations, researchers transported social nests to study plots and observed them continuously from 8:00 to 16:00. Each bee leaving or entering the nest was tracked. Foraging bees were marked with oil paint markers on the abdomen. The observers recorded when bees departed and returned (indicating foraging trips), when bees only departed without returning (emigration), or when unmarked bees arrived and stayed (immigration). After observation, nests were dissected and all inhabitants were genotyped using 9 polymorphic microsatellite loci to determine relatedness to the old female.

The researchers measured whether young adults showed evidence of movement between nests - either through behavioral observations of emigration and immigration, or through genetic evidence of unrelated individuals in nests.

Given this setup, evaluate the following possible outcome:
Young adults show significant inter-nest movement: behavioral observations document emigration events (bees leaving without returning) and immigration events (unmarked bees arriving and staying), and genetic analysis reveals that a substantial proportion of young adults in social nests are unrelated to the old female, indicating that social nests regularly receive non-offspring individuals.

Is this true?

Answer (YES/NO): YES